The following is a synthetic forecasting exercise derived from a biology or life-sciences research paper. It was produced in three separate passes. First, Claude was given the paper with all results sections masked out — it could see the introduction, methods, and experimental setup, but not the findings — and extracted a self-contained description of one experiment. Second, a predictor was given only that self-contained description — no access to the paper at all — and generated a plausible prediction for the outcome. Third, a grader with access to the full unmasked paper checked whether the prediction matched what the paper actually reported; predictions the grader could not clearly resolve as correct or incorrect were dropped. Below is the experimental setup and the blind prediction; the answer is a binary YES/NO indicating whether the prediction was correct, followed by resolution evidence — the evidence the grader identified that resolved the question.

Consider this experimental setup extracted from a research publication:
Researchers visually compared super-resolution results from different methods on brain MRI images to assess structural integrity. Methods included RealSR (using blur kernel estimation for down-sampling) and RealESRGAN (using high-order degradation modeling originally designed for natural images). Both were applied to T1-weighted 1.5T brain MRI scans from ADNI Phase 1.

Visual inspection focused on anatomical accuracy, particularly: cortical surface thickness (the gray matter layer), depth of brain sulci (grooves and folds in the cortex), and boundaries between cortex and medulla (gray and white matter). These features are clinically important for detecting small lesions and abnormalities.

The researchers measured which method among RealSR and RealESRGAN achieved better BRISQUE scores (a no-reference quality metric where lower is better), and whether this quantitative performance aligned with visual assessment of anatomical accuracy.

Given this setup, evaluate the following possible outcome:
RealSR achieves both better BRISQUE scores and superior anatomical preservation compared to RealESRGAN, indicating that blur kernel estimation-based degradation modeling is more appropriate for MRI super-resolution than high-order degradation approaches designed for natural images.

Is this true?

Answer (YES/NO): NO